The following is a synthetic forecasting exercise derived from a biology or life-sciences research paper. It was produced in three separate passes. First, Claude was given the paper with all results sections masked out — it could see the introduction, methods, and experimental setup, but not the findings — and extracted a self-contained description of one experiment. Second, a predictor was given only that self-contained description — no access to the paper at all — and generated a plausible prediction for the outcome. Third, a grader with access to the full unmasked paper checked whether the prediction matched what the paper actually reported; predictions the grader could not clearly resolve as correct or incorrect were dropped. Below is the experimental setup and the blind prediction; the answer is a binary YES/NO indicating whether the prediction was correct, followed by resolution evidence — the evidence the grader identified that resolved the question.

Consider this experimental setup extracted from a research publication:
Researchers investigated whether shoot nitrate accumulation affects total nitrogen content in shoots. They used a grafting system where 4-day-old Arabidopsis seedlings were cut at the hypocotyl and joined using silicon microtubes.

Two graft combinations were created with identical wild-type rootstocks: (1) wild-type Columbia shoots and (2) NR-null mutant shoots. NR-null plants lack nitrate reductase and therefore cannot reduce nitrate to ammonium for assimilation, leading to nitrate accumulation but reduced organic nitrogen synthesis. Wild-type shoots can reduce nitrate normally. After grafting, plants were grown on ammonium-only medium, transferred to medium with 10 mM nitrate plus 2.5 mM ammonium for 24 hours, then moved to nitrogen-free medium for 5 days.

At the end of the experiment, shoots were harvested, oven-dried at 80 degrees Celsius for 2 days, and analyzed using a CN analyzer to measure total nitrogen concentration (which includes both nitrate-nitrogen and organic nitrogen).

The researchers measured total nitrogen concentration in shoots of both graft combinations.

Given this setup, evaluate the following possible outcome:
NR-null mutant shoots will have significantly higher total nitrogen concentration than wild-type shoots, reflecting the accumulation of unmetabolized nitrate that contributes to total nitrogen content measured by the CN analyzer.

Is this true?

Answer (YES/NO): NO